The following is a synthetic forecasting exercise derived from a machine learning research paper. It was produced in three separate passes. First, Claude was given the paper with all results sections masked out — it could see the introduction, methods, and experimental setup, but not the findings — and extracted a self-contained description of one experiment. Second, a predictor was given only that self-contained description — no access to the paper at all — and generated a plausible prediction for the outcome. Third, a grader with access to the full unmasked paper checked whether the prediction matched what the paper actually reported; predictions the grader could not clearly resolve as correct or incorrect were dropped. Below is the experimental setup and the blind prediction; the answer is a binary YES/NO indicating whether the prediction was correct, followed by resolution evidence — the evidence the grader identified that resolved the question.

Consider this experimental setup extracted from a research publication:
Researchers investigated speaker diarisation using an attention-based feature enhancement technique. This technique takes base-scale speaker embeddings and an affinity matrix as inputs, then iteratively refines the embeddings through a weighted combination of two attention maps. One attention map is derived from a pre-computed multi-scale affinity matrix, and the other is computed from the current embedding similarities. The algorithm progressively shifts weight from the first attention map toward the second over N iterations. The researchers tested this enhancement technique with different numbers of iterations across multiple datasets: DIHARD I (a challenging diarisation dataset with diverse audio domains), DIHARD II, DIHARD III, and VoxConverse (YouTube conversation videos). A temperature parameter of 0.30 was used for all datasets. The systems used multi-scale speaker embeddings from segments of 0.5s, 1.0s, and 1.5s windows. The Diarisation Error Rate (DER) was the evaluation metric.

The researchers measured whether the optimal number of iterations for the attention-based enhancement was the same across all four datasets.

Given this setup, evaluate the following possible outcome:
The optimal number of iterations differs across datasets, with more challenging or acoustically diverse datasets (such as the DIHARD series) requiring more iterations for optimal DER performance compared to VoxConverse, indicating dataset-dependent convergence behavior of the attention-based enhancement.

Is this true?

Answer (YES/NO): NO